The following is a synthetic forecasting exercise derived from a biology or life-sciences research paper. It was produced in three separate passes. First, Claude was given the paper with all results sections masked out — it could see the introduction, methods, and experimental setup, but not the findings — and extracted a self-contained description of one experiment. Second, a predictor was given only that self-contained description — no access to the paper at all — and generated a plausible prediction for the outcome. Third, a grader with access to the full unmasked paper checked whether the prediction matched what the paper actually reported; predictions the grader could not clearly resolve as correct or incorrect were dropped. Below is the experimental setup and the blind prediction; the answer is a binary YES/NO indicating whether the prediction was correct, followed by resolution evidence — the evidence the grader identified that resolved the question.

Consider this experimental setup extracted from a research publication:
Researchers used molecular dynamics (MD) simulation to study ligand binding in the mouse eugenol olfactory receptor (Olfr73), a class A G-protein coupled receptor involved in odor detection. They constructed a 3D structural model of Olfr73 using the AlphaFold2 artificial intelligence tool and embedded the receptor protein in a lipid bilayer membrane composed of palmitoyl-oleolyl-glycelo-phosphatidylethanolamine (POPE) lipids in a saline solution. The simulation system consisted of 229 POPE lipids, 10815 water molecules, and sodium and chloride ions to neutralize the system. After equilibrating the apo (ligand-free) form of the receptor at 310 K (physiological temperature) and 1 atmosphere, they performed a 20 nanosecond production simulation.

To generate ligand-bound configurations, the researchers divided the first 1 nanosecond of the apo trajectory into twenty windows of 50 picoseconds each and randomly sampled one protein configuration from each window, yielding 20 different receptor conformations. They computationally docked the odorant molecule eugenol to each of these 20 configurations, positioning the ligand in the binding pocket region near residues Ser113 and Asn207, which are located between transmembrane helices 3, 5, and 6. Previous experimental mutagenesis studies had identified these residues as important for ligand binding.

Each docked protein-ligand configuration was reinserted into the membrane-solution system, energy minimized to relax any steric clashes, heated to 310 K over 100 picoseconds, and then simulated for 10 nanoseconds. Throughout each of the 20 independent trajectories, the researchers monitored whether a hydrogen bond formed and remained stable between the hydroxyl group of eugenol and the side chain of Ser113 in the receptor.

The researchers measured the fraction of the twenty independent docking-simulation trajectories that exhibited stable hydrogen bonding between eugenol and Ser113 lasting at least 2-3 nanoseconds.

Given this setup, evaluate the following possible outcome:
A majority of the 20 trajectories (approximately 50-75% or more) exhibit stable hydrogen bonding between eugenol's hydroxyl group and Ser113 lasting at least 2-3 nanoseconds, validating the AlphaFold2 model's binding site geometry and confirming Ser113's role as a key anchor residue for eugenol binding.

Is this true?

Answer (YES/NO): NO